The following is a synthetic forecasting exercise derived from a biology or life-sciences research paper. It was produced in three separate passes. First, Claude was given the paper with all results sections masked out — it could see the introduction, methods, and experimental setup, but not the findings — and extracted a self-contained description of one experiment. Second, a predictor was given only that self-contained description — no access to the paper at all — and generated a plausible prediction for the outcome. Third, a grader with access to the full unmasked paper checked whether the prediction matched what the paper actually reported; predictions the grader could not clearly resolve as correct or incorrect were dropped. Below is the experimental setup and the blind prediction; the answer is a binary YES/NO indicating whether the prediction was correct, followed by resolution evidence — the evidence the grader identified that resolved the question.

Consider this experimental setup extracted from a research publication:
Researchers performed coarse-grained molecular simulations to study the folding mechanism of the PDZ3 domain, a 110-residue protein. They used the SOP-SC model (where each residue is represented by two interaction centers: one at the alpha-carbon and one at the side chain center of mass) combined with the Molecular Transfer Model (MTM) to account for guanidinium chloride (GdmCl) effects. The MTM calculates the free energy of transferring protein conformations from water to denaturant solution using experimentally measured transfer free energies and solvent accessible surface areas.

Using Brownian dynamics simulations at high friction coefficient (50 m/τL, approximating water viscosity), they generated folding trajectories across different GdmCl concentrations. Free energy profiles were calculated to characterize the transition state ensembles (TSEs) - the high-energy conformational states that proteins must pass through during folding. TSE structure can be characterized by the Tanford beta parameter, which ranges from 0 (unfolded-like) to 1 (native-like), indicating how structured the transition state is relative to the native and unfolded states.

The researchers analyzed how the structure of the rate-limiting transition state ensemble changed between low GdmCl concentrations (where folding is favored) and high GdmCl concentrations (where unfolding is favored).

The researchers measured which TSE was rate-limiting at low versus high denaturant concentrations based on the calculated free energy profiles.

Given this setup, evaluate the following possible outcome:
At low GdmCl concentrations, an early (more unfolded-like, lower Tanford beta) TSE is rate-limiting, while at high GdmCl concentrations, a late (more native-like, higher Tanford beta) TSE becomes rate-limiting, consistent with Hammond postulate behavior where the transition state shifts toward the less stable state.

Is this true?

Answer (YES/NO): YES